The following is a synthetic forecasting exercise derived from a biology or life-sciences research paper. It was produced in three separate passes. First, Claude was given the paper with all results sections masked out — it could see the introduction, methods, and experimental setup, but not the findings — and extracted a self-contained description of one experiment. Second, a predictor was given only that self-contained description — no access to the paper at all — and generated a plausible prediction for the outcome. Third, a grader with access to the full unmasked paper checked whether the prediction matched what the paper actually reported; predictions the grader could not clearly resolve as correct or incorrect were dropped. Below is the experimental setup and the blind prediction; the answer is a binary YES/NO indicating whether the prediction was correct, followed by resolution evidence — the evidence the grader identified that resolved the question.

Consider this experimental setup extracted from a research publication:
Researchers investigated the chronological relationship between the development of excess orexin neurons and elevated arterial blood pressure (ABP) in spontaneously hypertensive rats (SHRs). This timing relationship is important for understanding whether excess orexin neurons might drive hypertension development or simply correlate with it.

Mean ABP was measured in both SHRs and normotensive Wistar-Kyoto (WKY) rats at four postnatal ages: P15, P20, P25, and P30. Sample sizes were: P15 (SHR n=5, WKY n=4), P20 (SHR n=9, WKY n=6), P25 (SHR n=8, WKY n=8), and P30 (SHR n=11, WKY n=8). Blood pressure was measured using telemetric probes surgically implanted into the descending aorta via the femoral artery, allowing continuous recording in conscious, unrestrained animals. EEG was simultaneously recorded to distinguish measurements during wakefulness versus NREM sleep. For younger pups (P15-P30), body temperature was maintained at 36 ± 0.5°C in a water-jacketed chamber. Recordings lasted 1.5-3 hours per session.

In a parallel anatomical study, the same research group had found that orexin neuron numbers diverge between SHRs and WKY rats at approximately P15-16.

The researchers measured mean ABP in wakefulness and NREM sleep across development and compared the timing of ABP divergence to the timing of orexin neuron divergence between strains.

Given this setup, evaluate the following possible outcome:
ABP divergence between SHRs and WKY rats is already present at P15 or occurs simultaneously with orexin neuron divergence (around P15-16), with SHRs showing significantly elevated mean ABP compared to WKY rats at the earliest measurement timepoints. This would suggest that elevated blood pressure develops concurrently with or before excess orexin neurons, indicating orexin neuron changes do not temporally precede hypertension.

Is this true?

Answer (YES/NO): NO